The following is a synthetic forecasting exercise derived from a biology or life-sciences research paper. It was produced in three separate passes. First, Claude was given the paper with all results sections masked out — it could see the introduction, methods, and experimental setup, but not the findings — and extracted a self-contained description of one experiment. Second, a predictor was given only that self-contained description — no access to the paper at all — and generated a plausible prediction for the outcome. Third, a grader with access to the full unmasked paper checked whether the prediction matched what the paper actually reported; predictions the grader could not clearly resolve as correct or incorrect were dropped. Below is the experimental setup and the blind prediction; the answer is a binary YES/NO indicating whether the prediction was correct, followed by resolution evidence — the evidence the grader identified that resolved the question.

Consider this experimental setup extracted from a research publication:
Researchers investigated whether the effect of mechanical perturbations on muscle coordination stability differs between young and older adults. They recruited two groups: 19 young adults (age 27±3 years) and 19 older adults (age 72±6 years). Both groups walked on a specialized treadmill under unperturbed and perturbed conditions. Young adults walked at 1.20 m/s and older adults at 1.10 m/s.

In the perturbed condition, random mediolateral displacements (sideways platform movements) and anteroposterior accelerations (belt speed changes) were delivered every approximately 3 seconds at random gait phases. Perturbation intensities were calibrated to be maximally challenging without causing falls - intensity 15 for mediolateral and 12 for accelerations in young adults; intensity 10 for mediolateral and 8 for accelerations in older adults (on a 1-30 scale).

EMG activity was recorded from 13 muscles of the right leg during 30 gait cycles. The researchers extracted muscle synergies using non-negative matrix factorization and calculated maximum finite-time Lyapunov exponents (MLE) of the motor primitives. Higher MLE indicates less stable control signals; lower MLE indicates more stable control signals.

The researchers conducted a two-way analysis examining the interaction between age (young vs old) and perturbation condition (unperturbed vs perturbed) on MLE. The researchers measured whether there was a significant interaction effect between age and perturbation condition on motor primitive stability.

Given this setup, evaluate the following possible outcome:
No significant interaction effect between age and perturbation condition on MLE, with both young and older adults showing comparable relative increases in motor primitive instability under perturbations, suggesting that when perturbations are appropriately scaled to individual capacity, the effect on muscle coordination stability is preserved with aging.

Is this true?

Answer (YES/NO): NO